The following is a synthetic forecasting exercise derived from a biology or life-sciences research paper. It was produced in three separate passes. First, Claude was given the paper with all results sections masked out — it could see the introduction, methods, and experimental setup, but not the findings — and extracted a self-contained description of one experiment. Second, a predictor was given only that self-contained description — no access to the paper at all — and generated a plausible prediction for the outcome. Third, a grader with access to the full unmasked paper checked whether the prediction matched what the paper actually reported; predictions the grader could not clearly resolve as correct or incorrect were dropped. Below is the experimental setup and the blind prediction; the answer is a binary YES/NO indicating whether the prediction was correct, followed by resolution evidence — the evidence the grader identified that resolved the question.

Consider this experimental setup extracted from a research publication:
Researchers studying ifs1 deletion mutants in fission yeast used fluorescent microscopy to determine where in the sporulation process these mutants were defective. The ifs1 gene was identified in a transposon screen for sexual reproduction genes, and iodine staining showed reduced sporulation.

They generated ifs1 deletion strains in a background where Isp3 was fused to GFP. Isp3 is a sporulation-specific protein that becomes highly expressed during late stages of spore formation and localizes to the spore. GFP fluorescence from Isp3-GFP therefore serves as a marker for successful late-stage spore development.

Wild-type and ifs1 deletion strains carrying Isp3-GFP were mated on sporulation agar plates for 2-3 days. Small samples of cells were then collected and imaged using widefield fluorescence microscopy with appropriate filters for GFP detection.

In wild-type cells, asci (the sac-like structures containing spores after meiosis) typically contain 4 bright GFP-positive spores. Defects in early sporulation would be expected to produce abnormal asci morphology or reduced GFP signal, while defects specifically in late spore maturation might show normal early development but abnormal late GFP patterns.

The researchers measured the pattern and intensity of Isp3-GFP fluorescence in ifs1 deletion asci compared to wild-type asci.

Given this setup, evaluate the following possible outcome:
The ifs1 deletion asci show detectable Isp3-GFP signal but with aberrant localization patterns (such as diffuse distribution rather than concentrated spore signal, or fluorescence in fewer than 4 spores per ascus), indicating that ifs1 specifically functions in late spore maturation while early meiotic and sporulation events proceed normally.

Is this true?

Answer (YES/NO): NO